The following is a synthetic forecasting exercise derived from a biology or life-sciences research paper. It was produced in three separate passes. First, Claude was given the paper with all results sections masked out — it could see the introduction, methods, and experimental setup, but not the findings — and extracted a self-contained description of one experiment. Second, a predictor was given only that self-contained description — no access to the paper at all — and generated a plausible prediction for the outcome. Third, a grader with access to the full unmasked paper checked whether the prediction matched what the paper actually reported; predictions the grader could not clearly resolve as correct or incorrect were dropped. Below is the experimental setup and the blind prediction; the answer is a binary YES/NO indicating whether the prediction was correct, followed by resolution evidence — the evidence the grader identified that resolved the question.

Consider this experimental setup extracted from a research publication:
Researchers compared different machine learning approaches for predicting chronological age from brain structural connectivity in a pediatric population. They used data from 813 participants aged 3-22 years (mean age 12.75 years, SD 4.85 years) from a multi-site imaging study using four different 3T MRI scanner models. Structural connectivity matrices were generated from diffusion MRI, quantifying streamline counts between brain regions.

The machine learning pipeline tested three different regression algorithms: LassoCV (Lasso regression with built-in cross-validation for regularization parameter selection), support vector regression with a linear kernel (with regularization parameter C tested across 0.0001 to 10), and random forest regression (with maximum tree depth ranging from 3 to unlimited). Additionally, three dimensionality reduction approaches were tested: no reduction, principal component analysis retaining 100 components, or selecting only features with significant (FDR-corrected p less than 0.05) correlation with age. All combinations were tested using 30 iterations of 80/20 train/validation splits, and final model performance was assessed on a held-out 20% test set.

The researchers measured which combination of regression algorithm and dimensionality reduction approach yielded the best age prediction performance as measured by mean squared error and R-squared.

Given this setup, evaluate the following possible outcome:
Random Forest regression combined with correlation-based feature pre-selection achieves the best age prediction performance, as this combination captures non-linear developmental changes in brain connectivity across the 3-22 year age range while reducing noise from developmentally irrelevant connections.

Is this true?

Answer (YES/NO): NO